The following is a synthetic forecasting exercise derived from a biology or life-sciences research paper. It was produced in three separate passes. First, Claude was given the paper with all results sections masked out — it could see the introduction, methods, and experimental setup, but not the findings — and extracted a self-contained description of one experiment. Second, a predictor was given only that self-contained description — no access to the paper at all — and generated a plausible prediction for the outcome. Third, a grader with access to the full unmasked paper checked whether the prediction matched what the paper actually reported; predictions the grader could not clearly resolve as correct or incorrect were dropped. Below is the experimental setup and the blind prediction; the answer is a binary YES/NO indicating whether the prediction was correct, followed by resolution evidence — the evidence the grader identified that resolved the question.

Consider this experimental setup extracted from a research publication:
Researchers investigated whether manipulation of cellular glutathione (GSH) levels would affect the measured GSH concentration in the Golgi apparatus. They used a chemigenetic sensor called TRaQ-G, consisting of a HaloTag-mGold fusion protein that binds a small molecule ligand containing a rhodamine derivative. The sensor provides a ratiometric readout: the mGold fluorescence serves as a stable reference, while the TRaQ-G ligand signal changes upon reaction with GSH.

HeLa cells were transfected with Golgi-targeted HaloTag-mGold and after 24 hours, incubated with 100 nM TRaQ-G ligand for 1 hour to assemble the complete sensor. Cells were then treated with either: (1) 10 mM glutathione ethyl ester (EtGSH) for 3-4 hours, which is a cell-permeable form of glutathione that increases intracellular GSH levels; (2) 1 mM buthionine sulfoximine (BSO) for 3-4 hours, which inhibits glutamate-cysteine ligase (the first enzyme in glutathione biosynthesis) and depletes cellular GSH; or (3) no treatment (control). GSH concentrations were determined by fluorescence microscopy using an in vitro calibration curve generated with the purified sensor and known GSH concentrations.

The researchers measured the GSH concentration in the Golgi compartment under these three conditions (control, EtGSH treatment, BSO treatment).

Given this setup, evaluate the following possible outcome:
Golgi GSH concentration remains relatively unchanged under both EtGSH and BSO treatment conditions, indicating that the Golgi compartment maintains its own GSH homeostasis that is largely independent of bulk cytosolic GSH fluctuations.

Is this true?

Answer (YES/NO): NO